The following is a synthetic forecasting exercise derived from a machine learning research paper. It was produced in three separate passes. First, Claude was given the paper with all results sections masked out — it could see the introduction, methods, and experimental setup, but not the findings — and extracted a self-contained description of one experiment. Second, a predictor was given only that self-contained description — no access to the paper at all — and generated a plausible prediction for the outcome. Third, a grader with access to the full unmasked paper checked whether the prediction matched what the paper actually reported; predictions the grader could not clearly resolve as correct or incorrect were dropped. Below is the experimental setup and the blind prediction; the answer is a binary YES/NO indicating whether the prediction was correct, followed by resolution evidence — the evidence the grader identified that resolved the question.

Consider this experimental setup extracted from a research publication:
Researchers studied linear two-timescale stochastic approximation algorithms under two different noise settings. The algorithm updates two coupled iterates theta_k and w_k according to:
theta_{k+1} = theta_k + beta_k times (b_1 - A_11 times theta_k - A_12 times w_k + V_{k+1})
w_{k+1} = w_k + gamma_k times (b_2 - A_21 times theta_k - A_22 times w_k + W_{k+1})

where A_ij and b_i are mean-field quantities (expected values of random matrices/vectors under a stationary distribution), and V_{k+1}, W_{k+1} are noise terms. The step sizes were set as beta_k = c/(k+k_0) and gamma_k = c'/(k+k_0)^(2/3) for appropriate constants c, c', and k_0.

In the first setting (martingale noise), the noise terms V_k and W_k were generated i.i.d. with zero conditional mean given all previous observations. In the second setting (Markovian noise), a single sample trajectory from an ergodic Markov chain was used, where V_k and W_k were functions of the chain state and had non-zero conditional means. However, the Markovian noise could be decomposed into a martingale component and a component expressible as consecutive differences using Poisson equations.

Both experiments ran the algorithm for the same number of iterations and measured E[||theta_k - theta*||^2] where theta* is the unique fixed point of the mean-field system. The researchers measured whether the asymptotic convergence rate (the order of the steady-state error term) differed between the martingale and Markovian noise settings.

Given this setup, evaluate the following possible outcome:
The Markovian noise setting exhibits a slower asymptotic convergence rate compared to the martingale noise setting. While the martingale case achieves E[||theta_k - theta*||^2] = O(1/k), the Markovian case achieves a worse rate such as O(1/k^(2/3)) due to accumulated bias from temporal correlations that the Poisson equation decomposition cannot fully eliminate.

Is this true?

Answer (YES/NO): NO